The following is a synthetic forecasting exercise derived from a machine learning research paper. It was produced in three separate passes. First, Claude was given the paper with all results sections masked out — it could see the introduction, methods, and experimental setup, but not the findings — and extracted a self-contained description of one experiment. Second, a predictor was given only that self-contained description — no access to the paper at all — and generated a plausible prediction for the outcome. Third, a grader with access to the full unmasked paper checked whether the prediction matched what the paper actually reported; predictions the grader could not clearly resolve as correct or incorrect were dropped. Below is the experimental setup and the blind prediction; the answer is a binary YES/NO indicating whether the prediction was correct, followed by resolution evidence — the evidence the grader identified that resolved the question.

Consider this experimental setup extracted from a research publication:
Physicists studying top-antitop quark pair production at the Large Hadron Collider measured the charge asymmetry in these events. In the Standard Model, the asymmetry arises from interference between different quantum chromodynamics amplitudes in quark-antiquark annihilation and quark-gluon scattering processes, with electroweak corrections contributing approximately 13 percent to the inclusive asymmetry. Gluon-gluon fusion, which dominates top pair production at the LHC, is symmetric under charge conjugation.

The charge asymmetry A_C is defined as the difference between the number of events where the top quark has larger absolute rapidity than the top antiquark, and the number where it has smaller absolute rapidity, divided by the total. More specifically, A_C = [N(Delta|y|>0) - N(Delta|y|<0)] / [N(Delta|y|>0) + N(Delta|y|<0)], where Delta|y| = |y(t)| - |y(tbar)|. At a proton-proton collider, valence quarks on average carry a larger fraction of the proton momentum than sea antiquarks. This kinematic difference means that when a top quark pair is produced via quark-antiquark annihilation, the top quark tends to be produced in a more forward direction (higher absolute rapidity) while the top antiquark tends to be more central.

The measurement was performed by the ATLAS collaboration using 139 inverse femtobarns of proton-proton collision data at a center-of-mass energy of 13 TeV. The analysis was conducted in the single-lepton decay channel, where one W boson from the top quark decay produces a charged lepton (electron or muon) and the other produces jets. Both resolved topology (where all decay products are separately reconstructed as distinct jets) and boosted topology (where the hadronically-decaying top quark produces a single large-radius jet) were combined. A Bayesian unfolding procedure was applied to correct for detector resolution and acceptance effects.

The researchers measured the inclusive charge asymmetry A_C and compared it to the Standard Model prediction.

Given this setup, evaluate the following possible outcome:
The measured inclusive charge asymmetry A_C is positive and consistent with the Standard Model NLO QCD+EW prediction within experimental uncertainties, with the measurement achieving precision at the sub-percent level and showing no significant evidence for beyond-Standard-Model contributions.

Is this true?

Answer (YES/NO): YES